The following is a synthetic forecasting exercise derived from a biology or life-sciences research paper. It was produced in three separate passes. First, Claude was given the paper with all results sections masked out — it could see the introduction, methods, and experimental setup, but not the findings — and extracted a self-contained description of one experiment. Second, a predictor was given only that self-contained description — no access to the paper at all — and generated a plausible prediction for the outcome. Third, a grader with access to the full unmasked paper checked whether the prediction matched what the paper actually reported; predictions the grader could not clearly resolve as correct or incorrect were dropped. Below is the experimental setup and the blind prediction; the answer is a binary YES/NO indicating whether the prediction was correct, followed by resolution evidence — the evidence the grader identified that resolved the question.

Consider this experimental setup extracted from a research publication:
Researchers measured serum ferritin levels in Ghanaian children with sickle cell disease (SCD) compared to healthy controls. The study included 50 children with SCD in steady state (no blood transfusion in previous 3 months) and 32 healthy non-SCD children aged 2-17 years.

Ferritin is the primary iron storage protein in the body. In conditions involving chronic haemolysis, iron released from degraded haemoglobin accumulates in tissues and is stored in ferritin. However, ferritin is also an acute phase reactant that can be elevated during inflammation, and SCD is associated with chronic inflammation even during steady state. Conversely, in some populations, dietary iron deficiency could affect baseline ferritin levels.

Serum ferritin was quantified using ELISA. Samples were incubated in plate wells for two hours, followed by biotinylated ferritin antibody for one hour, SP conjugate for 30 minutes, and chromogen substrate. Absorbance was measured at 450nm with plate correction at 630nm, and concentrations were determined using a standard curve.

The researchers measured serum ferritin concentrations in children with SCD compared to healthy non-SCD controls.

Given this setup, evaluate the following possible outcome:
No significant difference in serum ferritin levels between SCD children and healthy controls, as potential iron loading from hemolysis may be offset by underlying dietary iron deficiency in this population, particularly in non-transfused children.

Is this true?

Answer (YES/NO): NO